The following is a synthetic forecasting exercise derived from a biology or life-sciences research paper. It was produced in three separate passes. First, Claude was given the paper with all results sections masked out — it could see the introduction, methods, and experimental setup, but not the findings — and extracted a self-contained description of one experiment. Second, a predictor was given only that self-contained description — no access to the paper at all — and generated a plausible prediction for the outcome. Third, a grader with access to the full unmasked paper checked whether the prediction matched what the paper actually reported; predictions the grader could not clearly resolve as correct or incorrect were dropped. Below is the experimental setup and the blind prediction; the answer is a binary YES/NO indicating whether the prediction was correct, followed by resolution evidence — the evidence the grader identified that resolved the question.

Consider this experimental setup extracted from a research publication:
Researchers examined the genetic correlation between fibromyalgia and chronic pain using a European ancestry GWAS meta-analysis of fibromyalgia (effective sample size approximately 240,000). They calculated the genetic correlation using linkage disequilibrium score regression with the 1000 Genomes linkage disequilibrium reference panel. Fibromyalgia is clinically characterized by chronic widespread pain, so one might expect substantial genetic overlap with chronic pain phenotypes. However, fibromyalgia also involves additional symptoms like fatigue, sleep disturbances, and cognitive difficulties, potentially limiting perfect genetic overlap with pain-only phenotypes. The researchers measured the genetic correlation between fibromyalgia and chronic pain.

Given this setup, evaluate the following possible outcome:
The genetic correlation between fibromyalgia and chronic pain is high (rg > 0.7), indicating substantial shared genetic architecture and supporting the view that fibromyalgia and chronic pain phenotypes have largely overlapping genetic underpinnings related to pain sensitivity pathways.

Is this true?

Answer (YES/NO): YES